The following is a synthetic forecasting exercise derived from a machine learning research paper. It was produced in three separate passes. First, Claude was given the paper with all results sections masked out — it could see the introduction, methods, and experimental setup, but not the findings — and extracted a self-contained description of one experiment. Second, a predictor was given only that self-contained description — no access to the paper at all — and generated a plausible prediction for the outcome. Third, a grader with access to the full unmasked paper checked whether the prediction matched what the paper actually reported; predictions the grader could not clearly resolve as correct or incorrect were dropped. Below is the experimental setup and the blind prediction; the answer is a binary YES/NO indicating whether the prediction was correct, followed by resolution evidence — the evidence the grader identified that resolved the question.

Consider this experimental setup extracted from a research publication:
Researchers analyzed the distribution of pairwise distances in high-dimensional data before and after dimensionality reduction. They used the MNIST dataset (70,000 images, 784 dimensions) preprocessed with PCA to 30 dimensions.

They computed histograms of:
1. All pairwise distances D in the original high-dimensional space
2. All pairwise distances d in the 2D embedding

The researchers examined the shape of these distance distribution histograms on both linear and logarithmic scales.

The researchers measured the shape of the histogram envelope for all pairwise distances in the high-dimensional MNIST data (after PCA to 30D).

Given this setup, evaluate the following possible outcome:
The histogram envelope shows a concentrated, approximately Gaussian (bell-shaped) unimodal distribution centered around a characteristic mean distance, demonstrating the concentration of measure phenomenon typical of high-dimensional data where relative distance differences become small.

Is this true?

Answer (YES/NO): YES